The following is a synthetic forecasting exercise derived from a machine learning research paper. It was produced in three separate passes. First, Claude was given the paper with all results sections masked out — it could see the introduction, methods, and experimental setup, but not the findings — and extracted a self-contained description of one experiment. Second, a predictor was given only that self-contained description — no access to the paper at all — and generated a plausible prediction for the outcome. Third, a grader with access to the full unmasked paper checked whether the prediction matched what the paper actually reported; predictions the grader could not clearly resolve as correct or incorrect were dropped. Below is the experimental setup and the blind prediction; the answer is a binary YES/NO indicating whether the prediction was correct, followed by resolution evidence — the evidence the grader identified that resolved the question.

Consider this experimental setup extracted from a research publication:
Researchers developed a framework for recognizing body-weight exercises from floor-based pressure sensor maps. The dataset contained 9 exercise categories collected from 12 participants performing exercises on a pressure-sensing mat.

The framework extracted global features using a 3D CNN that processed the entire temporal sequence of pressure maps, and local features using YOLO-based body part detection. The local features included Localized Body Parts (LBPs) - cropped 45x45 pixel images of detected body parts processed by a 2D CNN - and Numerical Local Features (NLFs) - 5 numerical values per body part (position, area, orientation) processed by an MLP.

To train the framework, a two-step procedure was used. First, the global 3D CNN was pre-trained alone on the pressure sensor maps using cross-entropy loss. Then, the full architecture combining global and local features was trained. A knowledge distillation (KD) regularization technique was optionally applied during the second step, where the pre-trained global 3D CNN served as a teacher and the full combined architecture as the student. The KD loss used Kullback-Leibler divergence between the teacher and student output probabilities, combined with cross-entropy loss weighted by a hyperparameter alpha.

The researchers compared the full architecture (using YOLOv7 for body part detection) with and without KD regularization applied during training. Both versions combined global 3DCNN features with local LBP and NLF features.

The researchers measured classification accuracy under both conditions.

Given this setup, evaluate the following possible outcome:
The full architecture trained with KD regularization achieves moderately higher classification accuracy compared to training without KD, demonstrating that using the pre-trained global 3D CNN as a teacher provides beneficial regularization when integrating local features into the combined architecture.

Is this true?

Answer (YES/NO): YES